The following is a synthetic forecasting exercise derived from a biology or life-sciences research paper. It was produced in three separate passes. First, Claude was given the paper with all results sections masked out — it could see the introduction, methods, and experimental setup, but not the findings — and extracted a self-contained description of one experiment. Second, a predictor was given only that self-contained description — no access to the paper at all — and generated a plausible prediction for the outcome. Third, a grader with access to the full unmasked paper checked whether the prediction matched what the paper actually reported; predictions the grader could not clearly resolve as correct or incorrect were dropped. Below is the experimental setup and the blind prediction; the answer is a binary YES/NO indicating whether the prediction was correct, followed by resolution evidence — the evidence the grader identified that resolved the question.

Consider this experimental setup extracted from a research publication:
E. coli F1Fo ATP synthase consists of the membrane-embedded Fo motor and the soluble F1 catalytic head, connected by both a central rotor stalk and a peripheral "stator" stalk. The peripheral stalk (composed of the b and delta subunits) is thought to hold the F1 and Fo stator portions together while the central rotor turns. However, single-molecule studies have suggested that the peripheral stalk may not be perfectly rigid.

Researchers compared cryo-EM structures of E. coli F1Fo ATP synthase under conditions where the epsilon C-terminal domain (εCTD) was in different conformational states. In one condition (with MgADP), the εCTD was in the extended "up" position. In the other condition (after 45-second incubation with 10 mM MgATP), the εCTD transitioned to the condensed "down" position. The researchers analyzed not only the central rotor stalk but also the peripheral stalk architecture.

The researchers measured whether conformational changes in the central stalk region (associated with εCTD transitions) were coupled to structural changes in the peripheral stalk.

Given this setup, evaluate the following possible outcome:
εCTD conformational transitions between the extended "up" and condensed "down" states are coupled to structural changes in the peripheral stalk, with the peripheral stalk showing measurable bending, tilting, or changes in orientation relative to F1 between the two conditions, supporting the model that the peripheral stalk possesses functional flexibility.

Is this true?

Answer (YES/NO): YES